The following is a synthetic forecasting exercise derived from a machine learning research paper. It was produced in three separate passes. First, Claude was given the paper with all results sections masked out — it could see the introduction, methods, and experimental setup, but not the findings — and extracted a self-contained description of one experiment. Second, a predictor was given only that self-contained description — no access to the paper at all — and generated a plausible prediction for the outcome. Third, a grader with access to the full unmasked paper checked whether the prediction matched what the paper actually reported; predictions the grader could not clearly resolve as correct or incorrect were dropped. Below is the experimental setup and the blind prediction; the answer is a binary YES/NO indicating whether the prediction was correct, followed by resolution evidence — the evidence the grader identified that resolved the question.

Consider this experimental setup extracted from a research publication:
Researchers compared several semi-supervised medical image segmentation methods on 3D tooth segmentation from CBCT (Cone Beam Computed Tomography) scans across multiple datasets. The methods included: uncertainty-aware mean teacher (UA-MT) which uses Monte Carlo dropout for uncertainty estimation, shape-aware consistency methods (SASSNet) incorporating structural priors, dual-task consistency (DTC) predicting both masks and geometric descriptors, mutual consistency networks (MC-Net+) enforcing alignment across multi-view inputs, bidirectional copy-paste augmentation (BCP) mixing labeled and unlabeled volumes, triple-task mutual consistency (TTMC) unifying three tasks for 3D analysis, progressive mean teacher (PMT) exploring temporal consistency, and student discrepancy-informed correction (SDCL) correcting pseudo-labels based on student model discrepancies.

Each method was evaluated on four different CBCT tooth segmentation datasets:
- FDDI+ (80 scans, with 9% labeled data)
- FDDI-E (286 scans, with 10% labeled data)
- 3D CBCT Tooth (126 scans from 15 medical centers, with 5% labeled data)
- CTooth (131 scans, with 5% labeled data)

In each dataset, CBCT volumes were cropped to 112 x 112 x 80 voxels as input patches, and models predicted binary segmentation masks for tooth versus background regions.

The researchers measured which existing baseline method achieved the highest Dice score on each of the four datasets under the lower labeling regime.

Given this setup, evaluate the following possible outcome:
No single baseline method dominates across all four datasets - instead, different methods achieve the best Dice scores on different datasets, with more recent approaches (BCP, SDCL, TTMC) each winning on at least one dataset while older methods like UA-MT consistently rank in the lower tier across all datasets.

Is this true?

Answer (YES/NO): NO